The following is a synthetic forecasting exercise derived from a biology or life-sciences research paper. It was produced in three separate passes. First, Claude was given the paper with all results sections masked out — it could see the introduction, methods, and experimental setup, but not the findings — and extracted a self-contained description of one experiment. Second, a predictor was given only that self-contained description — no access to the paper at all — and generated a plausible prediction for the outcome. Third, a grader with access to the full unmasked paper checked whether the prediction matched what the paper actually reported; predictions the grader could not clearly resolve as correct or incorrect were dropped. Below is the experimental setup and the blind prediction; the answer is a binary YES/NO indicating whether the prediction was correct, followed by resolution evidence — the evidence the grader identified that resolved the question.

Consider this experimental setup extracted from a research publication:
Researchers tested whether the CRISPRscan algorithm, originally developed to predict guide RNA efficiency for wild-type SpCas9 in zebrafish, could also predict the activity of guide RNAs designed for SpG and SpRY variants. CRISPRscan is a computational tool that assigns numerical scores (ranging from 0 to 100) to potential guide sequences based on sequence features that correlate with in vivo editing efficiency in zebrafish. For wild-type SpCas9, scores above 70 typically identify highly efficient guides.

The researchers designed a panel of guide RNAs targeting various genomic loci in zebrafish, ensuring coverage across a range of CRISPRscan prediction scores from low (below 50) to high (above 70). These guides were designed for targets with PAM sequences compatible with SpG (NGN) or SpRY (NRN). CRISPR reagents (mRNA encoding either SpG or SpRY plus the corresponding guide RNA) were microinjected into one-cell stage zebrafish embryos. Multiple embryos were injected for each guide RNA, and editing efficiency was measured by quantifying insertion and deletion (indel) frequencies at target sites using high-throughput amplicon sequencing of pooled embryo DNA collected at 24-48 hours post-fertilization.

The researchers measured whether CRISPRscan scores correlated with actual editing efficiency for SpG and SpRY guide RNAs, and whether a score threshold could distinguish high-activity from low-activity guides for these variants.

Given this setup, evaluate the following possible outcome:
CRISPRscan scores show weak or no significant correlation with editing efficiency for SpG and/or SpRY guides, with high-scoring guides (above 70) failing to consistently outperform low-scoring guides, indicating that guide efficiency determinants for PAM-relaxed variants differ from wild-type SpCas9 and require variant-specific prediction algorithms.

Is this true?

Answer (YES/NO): NO